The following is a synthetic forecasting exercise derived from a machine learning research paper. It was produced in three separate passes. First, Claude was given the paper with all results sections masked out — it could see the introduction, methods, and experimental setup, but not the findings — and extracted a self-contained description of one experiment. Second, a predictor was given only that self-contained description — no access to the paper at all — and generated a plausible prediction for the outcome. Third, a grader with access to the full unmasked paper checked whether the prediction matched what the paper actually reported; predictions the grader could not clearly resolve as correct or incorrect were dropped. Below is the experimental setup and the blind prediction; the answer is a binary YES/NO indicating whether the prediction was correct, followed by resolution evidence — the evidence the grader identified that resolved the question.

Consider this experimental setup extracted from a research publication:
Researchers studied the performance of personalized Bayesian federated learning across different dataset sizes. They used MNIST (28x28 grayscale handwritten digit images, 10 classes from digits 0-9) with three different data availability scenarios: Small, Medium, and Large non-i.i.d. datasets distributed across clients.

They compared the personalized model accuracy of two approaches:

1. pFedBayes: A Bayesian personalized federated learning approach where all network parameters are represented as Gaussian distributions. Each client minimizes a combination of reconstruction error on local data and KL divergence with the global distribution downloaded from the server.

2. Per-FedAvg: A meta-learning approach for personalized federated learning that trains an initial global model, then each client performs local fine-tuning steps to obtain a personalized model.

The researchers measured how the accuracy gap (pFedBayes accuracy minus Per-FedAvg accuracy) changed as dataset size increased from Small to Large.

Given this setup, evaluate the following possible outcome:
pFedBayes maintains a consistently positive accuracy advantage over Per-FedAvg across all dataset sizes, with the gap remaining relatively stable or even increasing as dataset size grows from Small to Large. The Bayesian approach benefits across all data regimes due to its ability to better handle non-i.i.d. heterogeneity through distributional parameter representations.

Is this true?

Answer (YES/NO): NO